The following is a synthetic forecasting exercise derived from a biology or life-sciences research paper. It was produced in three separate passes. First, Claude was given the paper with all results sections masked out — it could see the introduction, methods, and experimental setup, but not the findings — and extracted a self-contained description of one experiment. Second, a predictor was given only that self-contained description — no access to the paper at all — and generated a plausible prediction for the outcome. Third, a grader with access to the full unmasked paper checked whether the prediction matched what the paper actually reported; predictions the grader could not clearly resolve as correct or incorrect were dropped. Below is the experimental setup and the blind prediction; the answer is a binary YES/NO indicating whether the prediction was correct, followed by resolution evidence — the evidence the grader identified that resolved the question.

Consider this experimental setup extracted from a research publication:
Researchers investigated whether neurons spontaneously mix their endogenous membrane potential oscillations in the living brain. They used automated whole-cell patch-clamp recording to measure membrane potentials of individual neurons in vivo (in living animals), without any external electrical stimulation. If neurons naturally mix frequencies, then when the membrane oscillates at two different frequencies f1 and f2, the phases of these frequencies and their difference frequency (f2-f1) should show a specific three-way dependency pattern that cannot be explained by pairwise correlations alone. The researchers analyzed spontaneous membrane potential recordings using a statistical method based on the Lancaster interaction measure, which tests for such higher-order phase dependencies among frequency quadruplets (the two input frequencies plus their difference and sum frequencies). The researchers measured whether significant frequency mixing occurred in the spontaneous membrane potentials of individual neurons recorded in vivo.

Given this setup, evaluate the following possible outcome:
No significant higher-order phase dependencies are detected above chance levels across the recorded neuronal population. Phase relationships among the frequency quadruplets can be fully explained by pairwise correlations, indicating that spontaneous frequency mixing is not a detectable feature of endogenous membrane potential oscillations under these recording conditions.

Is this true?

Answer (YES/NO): NO